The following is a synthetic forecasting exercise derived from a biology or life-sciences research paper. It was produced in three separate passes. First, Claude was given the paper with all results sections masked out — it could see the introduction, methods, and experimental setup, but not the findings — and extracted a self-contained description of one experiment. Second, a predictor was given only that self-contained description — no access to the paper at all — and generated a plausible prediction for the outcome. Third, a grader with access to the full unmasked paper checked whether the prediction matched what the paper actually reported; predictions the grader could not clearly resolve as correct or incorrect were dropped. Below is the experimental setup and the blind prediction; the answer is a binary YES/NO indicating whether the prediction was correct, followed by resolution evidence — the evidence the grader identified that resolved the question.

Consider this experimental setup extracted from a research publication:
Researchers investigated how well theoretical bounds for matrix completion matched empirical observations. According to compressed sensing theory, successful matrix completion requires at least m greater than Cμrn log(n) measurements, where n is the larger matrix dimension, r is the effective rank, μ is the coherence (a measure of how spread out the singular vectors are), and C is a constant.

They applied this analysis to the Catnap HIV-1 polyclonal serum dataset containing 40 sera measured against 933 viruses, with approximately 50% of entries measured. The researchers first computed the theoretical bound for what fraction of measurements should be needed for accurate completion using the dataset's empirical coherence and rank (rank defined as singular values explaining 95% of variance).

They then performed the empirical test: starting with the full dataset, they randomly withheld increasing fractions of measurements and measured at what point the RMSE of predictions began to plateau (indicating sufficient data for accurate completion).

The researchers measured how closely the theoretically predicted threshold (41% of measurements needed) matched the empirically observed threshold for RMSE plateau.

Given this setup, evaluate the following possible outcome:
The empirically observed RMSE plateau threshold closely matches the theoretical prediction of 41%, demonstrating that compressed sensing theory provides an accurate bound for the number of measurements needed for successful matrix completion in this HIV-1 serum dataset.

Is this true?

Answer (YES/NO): YES